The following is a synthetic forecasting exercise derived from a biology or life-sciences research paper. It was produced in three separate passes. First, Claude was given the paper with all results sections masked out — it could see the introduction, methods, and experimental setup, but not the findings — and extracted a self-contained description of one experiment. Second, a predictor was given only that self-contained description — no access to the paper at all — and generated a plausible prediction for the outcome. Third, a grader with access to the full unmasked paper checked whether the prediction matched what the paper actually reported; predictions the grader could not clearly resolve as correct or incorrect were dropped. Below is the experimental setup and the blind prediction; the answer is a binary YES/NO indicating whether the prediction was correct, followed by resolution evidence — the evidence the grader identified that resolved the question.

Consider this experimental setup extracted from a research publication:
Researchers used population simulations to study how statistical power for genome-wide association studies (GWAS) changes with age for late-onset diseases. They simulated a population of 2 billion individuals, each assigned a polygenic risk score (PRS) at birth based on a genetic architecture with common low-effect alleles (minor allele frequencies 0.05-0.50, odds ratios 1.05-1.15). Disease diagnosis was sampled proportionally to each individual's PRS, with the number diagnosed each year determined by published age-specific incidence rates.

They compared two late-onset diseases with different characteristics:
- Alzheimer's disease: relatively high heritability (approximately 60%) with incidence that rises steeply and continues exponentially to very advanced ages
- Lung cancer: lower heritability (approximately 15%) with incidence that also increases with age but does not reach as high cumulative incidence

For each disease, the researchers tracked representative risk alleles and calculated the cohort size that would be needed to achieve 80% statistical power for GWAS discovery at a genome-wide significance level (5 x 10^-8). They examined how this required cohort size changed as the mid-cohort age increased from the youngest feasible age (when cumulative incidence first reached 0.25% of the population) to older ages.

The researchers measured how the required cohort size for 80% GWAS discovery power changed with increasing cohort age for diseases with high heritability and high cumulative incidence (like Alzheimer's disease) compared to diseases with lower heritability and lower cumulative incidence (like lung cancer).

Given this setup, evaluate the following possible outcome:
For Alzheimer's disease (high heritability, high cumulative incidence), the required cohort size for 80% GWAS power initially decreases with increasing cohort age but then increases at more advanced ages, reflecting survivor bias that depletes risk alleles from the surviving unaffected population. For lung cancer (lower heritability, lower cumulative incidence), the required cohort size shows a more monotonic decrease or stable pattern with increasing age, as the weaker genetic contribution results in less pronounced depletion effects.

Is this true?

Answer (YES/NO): NO